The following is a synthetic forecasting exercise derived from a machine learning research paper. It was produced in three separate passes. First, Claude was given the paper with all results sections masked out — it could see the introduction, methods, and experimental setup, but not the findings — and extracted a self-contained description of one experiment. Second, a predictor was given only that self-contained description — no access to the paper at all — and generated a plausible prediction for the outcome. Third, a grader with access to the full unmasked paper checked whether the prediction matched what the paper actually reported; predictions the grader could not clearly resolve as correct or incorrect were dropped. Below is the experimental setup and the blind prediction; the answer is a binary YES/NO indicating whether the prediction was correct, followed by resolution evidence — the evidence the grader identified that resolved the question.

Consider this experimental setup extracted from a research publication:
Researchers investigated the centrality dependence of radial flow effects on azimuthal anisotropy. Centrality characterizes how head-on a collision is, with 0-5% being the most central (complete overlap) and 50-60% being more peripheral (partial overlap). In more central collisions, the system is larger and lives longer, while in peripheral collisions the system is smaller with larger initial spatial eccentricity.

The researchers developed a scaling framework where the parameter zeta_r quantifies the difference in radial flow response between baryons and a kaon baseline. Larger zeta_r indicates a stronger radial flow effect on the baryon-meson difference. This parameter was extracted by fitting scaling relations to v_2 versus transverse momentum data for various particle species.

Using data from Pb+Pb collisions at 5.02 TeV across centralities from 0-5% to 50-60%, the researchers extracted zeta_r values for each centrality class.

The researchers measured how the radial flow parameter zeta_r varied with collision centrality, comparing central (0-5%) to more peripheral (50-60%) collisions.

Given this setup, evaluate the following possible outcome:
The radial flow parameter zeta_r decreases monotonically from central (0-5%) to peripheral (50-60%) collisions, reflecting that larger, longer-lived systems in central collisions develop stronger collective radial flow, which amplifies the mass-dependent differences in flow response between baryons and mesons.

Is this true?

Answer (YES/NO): YES